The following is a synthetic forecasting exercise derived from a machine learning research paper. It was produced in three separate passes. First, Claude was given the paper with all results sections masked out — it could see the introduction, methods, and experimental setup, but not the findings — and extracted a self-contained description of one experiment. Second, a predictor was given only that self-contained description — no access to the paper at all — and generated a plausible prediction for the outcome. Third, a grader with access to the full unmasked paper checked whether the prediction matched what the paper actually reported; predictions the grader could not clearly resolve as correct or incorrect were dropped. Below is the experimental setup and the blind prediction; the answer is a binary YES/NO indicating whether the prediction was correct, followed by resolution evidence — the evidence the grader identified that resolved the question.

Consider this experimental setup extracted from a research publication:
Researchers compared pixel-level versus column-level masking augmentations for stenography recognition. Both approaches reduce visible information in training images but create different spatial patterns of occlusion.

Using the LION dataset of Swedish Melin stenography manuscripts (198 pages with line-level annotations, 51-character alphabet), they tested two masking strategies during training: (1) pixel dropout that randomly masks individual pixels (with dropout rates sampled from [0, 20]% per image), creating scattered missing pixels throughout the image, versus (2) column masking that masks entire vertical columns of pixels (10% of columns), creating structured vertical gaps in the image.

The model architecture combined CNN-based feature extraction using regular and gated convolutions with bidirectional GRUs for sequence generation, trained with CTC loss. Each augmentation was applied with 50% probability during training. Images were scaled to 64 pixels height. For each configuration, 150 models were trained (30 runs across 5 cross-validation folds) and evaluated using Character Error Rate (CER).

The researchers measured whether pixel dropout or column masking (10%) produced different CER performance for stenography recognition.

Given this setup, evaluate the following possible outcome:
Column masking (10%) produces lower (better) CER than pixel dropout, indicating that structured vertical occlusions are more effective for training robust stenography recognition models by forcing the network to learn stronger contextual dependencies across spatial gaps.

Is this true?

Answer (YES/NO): NO